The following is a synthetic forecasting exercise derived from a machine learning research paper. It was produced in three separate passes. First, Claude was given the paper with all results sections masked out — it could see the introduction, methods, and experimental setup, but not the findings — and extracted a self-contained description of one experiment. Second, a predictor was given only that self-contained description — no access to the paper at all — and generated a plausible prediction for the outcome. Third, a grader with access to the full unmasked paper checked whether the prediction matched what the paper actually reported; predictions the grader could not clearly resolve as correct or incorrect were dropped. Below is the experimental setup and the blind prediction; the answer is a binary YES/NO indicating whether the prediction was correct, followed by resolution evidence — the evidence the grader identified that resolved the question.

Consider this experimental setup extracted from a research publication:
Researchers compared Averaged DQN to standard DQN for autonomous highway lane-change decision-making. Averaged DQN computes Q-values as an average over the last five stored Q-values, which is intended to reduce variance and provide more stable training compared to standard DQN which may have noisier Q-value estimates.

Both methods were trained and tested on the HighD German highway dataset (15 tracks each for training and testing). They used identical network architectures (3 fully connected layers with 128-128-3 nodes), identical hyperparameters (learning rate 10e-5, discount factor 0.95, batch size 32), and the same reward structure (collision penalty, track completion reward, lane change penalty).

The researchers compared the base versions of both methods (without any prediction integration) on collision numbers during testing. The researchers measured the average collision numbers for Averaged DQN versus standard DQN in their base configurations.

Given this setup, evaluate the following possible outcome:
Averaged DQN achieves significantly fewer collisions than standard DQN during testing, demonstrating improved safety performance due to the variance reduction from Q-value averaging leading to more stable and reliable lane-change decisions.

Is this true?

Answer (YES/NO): NO